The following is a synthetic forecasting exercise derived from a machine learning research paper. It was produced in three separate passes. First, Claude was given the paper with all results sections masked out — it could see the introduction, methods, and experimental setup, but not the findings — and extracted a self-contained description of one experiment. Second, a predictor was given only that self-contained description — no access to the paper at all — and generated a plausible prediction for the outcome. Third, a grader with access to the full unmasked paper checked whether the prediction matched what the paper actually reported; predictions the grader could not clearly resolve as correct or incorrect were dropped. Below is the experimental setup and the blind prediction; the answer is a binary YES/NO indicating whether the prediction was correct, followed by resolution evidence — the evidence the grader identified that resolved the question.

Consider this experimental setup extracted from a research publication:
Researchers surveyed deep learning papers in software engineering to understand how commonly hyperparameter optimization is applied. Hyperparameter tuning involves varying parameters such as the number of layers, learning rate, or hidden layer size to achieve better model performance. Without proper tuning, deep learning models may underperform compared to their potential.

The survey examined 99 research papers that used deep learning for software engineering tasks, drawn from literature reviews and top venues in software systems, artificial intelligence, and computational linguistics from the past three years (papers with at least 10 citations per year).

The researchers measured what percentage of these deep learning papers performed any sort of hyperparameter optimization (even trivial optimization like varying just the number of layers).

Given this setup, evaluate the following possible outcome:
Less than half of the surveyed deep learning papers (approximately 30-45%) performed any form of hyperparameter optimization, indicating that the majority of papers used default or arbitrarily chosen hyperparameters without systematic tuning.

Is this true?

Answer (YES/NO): YES